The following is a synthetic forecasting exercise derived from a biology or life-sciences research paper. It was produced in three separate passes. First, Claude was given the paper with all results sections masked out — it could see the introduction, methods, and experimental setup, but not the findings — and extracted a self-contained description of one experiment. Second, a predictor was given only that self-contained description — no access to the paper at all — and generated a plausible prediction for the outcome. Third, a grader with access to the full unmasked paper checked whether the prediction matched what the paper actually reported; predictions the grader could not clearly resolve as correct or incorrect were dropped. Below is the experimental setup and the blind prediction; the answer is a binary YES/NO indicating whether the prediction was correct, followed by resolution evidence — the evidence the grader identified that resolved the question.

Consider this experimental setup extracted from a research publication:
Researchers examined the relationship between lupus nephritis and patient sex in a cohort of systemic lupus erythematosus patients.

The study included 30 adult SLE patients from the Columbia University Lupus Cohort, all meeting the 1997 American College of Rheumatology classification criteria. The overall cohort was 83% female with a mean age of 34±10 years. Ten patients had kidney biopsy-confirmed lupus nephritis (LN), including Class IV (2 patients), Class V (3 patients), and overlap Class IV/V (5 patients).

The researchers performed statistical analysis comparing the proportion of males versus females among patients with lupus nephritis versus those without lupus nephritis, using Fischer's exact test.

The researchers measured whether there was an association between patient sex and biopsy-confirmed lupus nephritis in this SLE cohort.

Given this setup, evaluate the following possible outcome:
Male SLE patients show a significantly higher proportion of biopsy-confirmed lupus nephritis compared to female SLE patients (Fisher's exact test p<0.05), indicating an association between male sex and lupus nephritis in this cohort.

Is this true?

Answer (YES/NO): YES